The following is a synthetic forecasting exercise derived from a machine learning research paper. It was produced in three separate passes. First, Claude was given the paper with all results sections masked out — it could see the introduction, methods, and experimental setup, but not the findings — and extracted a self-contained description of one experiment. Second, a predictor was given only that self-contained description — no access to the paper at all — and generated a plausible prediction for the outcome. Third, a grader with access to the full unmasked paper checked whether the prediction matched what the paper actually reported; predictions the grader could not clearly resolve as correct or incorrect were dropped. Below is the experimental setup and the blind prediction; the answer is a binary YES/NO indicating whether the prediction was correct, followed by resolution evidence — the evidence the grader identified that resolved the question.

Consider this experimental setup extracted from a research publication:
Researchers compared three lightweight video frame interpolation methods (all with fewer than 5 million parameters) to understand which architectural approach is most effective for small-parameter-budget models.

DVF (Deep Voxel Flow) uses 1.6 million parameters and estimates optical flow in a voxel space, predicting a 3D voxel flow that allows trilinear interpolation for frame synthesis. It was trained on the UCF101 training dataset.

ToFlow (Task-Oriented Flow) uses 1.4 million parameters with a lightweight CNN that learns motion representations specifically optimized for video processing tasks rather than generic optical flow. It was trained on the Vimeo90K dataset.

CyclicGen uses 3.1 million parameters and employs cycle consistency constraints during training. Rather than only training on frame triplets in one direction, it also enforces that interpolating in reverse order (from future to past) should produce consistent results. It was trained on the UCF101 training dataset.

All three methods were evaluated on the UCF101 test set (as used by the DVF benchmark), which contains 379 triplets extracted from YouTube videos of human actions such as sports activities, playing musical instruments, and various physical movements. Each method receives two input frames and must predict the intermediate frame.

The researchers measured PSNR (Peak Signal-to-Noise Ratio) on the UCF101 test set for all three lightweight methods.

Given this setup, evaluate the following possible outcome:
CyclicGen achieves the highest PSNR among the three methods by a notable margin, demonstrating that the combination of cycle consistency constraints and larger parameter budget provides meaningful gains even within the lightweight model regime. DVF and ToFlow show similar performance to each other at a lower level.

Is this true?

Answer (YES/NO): NO